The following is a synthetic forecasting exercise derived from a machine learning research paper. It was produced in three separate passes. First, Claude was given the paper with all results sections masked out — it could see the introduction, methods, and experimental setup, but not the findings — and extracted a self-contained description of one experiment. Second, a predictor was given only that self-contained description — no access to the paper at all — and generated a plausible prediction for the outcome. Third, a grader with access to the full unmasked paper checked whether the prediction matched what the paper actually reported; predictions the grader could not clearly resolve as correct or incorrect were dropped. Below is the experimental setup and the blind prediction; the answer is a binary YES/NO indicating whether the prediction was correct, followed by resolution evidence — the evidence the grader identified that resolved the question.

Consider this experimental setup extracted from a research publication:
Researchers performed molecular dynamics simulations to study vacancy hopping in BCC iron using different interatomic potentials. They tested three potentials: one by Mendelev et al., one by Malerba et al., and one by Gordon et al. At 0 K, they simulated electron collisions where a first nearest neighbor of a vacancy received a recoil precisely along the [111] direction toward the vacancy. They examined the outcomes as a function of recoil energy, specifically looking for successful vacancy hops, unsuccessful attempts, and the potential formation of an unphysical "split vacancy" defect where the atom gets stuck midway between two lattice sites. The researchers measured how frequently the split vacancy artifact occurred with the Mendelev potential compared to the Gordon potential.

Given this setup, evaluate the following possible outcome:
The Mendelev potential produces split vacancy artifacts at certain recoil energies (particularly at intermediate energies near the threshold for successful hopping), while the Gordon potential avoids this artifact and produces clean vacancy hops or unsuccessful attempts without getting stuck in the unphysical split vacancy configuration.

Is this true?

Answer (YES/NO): YES